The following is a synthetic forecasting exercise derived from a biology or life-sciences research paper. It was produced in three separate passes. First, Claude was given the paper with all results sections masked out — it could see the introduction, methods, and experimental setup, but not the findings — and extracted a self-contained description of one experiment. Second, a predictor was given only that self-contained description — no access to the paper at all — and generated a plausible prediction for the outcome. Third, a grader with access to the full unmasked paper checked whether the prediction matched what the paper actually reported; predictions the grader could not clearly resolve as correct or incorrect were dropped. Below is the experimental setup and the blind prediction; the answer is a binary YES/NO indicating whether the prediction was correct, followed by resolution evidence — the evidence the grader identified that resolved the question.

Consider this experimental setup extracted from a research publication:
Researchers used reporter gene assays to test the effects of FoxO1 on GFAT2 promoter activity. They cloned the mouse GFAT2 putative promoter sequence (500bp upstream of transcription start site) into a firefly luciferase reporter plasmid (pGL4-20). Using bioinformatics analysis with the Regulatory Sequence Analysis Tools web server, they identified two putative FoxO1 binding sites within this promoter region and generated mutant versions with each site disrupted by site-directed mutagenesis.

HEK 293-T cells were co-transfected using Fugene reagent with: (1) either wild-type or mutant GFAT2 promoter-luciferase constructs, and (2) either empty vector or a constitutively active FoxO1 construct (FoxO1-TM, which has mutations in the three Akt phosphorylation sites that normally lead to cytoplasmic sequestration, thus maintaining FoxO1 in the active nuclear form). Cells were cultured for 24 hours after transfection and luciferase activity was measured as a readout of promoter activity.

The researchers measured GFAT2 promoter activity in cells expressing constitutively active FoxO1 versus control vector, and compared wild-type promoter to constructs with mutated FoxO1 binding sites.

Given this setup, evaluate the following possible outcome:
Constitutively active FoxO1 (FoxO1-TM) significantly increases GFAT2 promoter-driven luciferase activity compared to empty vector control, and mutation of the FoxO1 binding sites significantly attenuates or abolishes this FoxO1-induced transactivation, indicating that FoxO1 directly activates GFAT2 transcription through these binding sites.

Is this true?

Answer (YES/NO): YES